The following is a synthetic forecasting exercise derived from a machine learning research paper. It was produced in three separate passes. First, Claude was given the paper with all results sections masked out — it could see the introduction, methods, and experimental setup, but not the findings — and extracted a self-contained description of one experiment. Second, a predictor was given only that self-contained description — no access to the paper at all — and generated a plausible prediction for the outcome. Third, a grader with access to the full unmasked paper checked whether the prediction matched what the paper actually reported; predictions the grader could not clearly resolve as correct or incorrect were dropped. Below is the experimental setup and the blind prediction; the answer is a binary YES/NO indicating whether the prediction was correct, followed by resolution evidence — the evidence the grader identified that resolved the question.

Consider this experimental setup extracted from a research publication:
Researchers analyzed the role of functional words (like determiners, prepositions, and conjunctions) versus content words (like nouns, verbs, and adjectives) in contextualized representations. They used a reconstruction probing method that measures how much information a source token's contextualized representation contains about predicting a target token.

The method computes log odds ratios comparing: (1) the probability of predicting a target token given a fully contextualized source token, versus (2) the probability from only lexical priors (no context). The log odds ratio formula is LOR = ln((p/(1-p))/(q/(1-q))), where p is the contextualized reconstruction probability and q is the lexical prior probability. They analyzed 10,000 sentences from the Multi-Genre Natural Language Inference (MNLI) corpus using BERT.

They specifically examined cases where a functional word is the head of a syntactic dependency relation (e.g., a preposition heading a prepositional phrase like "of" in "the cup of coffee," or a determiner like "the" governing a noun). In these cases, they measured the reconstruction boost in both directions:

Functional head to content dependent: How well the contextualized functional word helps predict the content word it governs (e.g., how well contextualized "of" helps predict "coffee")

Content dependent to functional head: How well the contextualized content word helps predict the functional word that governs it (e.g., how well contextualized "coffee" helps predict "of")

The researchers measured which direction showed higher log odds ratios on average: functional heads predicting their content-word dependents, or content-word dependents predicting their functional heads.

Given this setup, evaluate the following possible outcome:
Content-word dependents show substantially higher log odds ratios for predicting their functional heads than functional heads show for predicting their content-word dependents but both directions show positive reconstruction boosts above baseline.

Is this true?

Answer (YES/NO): NO